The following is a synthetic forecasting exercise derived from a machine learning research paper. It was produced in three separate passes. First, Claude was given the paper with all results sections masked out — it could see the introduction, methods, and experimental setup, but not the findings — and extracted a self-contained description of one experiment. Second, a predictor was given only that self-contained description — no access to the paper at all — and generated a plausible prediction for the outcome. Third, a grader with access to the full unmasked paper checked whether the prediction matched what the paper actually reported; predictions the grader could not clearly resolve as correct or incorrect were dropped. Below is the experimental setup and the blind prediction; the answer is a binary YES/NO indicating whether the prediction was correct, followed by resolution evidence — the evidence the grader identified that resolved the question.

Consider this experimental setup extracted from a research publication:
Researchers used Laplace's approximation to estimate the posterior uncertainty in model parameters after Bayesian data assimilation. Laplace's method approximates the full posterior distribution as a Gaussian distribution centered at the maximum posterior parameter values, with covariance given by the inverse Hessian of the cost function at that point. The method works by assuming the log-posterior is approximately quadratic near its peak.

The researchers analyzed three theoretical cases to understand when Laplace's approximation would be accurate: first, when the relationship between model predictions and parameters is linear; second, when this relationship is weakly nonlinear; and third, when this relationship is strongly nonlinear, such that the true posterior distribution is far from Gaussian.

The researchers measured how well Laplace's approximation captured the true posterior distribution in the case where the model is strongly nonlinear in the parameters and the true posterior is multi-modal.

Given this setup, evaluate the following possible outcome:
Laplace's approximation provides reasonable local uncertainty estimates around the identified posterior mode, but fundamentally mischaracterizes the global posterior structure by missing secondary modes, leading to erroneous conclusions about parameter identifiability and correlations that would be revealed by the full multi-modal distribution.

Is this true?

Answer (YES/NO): NO